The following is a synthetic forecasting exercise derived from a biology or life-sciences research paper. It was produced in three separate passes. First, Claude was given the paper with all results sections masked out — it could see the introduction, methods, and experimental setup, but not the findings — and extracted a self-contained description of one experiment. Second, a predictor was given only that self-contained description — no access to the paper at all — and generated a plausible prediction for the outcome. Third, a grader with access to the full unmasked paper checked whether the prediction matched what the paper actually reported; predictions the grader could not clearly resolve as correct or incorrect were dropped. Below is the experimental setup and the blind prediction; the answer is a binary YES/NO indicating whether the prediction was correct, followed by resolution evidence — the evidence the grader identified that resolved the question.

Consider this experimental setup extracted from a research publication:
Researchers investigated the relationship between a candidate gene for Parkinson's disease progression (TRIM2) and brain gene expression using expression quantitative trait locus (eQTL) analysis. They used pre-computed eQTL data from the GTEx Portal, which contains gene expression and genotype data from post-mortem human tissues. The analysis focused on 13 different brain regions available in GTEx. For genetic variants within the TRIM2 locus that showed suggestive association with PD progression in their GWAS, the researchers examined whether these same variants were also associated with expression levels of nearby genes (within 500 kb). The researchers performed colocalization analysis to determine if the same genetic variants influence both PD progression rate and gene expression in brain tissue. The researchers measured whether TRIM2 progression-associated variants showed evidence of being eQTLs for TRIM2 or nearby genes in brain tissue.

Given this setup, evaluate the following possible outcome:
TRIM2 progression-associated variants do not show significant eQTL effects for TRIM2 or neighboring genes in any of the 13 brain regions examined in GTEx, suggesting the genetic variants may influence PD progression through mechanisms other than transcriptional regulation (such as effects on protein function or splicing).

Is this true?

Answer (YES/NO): NO